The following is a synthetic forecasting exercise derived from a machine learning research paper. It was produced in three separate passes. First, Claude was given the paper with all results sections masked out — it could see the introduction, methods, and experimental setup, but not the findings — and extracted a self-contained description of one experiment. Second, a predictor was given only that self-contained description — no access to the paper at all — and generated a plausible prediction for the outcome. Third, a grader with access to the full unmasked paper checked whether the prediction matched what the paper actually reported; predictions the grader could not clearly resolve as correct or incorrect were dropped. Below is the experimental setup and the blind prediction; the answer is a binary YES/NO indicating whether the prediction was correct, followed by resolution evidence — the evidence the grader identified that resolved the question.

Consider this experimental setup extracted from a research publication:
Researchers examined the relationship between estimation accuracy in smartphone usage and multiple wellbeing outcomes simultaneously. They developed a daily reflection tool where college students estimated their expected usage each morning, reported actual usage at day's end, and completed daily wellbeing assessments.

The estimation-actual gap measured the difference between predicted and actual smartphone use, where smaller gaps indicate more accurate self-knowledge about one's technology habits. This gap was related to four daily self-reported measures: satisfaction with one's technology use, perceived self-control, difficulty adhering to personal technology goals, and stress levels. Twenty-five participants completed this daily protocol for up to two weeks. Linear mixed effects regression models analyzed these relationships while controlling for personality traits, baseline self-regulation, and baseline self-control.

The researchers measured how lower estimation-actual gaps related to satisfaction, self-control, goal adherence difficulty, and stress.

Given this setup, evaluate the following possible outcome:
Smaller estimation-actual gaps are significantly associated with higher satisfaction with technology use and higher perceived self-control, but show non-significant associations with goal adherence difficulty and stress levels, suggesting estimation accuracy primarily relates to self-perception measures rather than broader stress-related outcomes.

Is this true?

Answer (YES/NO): NO